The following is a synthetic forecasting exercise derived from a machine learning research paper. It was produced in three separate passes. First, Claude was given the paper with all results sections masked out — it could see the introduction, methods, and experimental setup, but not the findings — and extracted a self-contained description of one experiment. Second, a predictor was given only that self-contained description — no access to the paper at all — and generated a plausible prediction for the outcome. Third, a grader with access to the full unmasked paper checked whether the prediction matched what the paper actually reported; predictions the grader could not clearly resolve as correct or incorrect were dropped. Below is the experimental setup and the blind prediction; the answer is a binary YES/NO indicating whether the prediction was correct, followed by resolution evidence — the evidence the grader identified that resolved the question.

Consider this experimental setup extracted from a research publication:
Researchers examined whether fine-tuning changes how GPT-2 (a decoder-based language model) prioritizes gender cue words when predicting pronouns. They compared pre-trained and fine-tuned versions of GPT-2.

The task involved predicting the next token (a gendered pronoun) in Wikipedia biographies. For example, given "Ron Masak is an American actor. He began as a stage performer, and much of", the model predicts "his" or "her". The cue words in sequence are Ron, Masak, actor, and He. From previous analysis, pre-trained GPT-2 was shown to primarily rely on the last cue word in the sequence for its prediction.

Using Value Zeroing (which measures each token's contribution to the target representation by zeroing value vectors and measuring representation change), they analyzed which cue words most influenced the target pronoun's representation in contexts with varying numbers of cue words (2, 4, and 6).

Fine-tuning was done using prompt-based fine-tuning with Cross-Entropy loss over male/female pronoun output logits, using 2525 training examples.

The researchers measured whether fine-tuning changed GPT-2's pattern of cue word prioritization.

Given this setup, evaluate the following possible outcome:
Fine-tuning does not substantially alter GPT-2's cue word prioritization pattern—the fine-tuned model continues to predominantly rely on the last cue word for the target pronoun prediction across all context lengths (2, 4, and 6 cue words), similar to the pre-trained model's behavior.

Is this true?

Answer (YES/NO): YES